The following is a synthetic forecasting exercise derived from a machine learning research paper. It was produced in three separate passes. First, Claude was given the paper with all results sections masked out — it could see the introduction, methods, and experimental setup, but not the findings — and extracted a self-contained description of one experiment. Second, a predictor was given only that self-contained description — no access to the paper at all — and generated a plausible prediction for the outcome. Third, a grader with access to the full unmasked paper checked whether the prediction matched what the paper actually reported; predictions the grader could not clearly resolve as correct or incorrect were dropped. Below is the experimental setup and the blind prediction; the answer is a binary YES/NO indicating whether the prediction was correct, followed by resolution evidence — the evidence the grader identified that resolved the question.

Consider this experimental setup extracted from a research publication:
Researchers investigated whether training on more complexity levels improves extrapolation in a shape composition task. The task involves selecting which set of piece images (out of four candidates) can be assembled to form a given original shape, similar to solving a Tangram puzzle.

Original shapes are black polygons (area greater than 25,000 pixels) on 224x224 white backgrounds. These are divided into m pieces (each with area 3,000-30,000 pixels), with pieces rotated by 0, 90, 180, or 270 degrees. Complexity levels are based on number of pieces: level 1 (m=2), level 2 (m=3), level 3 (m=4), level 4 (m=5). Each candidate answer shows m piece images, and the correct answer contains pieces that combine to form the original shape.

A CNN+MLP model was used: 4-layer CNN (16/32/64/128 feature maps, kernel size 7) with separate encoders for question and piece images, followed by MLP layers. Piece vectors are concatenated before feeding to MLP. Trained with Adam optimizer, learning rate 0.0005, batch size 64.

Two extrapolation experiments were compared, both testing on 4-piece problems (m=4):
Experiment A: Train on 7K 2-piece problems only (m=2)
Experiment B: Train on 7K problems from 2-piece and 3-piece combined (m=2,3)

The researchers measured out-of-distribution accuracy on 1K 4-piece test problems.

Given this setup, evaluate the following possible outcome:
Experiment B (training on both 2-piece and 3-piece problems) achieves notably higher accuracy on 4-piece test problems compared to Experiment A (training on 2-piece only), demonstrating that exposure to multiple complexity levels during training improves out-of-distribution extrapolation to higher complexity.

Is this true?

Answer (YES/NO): YES